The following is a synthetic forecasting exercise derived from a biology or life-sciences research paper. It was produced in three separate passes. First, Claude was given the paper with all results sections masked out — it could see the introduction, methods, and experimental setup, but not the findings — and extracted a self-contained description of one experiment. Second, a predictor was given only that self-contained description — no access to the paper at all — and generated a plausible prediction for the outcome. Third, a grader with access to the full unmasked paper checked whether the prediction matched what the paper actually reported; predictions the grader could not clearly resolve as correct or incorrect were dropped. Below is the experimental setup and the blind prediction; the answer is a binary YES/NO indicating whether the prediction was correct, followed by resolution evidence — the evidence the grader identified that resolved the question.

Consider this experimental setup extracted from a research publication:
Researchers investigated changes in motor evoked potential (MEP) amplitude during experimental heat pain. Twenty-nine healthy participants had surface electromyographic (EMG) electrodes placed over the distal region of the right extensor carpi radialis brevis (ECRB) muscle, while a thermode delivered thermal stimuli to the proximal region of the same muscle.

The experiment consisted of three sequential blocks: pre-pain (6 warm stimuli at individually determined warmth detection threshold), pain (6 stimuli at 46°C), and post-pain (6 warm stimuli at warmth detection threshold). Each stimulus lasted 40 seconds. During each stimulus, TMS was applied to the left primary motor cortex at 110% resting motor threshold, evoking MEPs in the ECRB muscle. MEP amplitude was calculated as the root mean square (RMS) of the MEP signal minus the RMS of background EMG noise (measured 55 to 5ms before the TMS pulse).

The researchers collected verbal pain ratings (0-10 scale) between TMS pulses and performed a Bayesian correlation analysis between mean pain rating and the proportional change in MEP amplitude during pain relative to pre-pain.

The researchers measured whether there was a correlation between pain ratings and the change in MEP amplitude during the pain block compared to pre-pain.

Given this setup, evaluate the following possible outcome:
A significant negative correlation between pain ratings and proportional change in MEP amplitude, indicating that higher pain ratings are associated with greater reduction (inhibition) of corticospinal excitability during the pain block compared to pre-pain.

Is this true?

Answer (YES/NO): NO